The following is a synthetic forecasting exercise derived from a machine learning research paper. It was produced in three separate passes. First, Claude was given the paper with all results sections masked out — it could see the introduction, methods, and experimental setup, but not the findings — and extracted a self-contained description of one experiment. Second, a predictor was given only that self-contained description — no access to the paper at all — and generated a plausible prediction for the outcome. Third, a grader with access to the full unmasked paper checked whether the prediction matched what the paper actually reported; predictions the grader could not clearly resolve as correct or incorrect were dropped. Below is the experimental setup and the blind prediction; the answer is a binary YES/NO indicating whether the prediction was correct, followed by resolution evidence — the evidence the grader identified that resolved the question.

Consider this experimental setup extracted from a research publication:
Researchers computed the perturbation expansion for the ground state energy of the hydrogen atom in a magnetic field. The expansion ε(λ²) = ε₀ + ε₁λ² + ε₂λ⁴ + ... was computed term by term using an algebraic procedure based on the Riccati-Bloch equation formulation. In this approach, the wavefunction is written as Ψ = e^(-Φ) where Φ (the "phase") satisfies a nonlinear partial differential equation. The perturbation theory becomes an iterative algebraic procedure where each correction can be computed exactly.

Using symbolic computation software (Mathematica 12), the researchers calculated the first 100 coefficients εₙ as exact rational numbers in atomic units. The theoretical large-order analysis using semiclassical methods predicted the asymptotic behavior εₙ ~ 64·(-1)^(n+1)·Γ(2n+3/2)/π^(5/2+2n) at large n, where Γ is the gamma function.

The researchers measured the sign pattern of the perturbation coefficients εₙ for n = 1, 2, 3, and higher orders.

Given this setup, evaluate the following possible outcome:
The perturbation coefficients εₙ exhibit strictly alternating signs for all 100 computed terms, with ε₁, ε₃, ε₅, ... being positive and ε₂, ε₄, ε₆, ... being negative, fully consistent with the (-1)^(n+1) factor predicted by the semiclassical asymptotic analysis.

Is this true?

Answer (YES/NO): YES